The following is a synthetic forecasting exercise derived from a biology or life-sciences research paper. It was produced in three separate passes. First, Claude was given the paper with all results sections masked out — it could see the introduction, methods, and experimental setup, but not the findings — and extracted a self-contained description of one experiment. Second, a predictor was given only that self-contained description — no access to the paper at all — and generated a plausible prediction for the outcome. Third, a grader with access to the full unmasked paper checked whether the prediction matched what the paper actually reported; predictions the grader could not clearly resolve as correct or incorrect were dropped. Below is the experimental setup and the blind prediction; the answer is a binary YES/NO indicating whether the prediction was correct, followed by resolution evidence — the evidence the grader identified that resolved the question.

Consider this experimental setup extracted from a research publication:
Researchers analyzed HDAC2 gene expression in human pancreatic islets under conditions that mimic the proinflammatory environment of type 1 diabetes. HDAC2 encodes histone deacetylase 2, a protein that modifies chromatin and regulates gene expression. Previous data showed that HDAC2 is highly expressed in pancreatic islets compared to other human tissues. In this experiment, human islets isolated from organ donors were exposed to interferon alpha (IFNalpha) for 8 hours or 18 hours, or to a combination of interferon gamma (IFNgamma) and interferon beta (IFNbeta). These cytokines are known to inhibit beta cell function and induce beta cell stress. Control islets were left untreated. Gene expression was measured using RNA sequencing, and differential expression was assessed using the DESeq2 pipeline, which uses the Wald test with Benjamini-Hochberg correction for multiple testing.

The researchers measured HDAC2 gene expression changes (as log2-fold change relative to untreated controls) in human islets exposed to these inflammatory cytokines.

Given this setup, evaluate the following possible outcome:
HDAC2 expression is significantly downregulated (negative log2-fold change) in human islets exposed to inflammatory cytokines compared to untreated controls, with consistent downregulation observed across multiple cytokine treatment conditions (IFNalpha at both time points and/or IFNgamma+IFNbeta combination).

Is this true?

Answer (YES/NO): YES